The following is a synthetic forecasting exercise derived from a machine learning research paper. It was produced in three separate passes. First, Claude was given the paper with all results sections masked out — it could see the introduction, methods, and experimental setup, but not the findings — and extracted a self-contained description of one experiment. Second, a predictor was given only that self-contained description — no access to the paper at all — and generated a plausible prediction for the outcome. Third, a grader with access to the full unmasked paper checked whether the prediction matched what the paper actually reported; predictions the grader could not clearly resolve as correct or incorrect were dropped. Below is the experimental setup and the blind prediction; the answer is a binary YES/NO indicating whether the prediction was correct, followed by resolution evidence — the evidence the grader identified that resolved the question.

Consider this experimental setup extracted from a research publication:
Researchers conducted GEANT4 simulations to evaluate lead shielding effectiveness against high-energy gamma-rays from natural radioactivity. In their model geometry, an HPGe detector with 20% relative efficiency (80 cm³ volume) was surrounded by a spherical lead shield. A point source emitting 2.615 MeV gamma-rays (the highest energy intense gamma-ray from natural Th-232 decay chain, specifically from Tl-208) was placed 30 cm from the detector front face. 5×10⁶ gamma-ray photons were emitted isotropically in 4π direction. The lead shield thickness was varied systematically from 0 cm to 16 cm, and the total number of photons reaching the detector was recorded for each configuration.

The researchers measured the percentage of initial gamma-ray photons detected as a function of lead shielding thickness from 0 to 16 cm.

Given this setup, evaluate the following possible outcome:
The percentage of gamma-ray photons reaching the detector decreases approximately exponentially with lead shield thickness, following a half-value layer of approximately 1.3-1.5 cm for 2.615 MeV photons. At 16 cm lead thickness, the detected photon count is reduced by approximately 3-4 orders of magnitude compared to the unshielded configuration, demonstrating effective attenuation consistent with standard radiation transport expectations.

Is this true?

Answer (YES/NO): NO